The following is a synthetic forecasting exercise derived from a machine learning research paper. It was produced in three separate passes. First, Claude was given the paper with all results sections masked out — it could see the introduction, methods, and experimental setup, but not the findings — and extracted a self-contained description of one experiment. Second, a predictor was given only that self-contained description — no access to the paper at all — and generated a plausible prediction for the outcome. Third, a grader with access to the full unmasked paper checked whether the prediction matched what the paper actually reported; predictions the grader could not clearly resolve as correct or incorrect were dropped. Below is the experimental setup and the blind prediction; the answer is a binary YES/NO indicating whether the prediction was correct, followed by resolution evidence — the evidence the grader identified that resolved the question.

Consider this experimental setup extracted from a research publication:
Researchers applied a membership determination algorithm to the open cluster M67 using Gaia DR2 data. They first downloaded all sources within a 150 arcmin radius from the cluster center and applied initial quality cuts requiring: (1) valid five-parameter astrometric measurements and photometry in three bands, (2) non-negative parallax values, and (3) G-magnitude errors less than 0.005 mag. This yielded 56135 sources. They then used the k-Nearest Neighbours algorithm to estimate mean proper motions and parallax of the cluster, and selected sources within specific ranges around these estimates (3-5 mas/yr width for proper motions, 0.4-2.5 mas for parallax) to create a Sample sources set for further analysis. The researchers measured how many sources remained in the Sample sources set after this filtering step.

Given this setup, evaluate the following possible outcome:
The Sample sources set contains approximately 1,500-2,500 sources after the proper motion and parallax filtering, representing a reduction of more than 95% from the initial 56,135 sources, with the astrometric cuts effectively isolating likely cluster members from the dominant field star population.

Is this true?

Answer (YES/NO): YES